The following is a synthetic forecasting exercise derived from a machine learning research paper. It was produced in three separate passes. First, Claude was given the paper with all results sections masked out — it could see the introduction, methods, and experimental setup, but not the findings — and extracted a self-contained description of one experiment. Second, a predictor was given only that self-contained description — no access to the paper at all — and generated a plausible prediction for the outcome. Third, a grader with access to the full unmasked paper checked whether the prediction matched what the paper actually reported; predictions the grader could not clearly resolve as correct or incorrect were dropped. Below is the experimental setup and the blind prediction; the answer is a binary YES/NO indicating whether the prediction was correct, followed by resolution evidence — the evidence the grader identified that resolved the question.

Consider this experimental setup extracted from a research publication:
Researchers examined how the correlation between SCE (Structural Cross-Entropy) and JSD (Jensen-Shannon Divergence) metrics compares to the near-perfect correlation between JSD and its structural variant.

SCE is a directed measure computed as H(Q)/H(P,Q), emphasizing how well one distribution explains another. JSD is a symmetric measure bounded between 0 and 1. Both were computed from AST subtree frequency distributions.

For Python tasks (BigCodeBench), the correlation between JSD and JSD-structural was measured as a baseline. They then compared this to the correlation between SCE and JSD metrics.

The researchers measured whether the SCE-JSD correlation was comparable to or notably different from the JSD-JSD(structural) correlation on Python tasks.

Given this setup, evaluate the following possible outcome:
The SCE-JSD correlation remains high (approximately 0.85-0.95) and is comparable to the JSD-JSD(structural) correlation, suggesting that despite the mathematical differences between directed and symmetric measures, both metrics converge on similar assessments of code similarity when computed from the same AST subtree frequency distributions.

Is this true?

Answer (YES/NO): NO